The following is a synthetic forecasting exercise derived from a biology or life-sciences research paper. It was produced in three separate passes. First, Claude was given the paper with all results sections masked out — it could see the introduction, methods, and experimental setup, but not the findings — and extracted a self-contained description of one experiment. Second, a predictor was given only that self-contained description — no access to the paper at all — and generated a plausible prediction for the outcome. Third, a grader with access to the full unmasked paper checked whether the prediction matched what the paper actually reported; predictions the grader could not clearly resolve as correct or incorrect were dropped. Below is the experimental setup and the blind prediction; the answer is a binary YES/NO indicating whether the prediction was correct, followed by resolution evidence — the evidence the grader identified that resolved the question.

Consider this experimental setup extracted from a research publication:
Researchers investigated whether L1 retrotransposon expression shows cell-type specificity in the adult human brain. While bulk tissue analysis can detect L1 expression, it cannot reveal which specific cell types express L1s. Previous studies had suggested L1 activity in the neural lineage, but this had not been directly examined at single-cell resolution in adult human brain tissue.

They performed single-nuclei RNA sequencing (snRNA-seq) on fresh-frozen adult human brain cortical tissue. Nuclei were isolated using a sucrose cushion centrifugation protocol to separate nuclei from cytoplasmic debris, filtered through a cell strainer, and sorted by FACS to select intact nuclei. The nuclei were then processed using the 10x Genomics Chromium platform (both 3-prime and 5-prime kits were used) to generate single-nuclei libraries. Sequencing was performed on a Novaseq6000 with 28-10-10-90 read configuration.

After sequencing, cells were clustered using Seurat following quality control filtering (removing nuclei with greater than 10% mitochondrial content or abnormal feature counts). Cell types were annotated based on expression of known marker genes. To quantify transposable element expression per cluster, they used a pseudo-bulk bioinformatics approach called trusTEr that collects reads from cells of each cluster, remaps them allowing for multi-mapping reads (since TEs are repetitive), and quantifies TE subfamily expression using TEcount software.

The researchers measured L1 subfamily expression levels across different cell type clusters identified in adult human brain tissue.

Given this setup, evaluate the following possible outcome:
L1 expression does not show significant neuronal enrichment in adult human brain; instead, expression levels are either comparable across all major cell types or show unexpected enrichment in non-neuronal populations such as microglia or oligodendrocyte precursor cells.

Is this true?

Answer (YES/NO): NO